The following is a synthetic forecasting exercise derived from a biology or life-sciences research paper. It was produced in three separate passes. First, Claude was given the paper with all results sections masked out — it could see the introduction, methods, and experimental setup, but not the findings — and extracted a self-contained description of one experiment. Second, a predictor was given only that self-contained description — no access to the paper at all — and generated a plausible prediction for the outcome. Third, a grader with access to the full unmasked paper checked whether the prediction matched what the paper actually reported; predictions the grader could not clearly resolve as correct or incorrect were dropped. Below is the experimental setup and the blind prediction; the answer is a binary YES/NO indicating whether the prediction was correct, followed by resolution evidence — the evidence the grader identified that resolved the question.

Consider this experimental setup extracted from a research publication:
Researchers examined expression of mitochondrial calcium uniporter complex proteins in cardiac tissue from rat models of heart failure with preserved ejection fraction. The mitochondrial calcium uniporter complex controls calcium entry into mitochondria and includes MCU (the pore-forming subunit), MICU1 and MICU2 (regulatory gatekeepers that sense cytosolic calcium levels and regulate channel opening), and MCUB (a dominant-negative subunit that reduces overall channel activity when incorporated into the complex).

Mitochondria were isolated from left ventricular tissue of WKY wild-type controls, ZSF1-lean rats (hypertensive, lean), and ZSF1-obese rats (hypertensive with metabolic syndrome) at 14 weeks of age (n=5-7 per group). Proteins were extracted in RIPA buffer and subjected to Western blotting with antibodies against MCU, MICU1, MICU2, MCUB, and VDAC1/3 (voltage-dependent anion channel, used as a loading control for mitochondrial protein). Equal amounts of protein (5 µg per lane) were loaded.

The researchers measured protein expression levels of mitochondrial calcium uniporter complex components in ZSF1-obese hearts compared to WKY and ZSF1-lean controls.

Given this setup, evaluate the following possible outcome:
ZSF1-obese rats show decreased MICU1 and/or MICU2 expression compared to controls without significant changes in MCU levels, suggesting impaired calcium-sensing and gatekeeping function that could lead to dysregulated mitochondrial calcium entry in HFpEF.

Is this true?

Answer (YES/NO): NO